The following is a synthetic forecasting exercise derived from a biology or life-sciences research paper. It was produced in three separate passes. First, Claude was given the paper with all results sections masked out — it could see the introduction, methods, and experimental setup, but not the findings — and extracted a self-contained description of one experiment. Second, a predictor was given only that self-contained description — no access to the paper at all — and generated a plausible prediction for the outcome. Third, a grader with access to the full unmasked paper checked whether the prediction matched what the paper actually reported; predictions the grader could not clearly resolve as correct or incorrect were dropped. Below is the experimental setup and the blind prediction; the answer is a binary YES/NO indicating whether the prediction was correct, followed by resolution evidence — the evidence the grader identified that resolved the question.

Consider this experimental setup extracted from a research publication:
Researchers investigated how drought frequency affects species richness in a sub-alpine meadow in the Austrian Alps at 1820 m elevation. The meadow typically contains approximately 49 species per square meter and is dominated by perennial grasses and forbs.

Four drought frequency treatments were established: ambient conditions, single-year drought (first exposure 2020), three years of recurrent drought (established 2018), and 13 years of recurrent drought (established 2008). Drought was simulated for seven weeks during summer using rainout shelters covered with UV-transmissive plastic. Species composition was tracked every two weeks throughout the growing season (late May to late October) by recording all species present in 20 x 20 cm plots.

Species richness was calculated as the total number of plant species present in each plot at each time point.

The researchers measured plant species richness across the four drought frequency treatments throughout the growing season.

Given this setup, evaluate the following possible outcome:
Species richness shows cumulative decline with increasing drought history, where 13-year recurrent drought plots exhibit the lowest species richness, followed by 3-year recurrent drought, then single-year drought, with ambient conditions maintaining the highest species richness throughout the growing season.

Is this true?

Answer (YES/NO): YES